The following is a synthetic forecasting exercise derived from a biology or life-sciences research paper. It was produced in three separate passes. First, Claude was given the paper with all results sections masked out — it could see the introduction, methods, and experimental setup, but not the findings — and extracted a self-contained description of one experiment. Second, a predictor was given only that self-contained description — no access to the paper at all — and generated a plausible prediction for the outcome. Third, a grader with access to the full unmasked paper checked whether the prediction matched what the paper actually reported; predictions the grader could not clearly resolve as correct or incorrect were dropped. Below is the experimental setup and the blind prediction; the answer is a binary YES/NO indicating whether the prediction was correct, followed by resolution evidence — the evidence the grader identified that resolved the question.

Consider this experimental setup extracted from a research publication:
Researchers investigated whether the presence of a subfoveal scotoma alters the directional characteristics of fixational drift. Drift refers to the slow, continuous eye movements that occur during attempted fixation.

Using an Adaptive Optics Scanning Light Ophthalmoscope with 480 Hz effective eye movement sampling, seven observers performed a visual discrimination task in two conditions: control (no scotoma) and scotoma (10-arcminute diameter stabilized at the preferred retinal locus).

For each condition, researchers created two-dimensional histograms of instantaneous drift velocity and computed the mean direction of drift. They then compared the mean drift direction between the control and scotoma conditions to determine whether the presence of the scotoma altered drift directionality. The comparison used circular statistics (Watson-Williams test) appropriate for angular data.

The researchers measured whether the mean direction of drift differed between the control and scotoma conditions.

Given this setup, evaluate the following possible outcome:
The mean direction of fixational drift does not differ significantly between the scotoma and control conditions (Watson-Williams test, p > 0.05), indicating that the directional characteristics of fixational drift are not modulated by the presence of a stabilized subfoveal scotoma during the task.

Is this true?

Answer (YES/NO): YES